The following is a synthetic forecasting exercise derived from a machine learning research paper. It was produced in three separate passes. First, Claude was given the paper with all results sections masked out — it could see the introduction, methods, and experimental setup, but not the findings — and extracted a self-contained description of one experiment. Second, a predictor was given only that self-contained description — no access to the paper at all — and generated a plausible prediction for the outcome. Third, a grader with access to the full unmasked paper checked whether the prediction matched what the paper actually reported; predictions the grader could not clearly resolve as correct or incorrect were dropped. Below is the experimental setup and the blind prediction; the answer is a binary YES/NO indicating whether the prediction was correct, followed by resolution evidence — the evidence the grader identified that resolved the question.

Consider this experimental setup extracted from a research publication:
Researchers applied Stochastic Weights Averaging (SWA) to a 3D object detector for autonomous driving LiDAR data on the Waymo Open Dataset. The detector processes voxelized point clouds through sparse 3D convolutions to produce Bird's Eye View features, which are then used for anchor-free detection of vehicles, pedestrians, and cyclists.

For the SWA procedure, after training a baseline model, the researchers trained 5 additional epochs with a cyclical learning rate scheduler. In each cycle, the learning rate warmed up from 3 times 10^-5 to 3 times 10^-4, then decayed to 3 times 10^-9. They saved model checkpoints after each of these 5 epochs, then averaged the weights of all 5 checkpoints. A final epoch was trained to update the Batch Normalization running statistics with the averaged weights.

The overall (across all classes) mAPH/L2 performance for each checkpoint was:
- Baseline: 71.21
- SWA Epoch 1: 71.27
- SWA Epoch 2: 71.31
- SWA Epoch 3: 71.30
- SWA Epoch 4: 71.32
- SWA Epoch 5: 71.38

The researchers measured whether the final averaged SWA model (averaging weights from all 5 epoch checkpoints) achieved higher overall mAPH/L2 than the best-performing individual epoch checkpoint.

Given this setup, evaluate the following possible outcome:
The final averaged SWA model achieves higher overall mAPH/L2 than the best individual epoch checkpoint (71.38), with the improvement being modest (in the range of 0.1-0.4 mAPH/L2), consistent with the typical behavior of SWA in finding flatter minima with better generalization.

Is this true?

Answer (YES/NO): NO